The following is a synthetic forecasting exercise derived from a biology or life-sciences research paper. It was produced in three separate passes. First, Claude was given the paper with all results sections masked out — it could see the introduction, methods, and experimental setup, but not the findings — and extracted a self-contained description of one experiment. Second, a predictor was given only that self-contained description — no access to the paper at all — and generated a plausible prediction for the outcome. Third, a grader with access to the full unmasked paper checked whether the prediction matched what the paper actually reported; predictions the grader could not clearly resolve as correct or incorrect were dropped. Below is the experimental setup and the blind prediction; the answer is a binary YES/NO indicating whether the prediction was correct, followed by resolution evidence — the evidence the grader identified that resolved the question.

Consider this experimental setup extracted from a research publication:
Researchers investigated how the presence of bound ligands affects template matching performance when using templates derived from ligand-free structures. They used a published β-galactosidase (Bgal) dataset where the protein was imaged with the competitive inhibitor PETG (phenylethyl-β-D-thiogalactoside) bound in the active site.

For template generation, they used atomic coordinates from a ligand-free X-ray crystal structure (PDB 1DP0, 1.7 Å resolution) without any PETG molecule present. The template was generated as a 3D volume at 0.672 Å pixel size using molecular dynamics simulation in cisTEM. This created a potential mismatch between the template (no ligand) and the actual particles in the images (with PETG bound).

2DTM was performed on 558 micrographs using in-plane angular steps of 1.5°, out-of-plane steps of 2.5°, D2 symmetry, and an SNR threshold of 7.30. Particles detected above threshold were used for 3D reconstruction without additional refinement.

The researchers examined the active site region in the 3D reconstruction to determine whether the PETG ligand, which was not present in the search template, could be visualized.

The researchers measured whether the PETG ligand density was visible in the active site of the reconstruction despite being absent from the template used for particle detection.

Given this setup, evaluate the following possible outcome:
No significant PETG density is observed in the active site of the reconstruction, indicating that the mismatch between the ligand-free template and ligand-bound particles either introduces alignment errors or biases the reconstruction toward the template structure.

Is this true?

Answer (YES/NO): NO